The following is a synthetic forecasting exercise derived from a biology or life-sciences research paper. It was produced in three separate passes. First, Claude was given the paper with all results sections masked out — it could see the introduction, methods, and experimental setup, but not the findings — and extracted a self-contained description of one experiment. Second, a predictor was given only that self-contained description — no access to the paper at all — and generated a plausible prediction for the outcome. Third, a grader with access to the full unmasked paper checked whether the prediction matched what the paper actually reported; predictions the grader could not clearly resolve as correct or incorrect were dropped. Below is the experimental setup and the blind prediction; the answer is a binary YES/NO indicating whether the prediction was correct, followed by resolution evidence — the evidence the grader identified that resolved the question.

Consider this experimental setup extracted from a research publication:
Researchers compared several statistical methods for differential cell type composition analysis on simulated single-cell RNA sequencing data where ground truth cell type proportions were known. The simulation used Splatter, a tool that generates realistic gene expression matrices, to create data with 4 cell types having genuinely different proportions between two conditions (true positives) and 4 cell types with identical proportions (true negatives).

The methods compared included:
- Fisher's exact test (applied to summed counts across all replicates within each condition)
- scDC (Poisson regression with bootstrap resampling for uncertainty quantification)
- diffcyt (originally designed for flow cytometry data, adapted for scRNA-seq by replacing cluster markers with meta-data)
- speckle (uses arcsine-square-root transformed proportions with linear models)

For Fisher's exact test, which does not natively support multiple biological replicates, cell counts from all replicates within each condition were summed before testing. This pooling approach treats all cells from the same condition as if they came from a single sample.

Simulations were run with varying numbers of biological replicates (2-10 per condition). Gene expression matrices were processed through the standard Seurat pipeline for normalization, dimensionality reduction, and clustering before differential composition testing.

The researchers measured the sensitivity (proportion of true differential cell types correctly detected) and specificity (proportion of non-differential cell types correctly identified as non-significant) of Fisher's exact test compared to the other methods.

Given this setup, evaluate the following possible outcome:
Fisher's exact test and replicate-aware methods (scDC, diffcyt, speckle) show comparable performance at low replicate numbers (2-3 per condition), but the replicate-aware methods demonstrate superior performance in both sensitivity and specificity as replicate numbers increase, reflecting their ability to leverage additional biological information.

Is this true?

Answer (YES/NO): NO